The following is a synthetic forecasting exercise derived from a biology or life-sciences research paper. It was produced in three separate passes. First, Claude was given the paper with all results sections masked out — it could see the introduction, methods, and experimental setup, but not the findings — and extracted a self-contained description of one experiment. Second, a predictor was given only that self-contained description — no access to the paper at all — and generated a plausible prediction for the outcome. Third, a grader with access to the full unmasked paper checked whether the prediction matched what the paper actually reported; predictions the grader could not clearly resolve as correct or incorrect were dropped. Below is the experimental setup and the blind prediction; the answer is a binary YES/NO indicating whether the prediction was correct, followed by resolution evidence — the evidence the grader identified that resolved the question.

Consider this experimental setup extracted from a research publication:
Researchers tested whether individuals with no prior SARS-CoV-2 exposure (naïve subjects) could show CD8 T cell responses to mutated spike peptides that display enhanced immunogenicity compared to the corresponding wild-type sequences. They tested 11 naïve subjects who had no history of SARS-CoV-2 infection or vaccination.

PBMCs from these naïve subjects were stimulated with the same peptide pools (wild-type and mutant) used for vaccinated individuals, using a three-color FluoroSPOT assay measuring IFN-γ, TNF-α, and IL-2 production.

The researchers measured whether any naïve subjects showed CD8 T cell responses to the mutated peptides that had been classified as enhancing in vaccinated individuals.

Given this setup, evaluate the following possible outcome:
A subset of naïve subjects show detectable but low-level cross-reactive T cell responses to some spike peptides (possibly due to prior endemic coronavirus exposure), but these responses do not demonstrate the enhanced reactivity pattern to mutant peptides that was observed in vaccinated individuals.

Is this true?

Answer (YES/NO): NO